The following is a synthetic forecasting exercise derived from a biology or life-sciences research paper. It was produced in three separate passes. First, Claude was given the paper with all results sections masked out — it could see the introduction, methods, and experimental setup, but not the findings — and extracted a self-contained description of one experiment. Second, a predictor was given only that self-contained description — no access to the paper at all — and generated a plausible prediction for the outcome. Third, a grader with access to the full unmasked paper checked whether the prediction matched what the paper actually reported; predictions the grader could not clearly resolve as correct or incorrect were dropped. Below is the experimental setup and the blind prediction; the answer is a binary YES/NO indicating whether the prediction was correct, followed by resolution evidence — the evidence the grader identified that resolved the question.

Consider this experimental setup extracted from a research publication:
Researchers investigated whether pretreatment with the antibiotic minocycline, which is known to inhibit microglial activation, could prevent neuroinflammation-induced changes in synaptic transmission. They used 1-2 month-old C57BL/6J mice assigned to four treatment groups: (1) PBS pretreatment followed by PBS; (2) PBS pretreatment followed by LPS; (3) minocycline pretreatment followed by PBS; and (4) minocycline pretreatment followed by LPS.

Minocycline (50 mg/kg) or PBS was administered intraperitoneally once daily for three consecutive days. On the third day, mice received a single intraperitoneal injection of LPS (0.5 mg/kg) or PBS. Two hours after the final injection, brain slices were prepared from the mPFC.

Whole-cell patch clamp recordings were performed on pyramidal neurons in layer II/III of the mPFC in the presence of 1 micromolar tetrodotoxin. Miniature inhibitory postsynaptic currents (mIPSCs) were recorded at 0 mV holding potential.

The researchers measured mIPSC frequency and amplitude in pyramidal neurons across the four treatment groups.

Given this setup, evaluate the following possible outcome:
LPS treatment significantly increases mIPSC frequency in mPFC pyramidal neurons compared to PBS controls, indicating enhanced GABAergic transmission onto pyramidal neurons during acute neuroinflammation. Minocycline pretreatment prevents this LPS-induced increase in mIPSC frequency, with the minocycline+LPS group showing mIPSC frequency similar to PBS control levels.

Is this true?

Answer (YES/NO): YES